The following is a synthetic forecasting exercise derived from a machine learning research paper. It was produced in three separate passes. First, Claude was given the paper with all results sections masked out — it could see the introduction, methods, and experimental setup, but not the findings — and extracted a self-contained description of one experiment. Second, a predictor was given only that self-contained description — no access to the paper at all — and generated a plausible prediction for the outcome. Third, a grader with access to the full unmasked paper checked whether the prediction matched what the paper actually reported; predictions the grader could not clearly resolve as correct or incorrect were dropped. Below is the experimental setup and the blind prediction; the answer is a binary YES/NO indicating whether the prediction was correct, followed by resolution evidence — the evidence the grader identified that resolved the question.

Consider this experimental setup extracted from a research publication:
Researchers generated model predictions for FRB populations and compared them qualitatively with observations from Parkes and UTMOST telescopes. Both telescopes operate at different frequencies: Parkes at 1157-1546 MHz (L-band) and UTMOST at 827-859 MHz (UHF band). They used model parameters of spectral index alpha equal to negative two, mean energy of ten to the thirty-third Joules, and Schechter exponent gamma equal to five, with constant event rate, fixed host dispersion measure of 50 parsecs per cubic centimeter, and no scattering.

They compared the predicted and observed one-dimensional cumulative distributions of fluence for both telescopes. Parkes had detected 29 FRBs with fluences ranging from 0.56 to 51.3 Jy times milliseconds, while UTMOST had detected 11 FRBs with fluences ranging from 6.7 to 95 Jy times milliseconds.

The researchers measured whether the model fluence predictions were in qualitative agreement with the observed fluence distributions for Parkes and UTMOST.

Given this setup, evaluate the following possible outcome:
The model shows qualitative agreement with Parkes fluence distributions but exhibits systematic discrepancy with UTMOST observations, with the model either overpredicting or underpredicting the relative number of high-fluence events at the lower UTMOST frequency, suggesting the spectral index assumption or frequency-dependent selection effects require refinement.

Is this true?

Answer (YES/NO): NO